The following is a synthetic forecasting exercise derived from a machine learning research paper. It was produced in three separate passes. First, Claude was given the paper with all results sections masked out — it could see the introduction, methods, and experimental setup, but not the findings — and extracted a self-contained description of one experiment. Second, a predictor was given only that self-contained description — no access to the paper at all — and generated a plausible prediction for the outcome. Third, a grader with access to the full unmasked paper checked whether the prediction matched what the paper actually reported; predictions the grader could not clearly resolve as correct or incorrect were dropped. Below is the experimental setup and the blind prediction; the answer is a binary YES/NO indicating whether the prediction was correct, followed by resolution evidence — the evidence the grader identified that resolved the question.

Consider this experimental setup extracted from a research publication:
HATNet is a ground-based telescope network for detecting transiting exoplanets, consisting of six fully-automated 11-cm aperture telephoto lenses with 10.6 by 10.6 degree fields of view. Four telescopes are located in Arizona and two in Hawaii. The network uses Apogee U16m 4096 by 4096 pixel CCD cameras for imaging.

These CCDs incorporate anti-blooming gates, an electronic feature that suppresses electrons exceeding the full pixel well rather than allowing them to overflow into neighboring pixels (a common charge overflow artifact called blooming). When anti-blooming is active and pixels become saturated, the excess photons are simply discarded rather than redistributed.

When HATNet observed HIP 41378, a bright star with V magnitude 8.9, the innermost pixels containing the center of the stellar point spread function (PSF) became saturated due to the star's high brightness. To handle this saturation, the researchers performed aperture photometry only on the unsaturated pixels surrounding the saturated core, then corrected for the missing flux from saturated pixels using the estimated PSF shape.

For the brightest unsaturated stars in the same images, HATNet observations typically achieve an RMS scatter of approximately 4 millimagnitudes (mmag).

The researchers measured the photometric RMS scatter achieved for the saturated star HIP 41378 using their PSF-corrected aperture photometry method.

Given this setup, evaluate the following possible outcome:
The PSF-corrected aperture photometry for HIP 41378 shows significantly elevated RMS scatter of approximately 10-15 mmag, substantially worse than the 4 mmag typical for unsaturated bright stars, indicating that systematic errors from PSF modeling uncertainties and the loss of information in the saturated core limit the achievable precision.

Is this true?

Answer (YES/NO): YES